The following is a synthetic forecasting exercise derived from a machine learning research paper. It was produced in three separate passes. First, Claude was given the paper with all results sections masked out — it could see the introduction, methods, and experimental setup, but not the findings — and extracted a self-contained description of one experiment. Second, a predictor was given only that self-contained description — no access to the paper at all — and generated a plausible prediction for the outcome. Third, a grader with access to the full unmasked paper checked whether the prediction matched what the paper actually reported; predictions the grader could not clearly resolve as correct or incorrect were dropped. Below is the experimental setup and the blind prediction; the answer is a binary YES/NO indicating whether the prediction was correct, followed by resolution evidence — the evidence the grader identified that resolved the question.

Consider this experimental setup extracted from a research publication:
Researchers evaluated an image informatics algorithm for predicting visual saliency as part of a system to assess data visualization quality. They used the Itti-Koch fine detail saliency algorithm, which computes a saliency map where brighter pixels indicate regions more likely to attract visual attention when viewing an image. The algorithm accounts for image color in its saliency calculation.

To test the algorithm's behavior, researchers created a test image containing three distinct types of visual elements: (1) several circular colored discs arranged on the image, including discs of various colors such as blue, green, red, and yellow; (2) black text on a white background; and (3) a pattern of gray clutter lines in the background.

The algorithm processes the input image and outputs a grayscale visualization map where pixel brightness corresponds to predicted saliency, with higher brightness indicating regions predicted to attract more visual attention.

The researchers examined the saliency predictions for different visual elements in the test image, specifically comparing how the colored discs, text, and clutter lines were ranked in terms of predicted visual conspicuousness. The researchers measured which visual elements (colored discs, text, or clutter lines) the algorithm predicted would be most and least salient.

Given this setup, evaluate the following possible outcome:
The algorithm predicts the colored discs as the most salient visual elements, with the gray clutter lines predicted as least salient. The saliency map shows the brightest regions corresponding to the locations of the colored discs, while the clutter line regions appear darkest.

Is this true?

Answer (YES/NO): YES